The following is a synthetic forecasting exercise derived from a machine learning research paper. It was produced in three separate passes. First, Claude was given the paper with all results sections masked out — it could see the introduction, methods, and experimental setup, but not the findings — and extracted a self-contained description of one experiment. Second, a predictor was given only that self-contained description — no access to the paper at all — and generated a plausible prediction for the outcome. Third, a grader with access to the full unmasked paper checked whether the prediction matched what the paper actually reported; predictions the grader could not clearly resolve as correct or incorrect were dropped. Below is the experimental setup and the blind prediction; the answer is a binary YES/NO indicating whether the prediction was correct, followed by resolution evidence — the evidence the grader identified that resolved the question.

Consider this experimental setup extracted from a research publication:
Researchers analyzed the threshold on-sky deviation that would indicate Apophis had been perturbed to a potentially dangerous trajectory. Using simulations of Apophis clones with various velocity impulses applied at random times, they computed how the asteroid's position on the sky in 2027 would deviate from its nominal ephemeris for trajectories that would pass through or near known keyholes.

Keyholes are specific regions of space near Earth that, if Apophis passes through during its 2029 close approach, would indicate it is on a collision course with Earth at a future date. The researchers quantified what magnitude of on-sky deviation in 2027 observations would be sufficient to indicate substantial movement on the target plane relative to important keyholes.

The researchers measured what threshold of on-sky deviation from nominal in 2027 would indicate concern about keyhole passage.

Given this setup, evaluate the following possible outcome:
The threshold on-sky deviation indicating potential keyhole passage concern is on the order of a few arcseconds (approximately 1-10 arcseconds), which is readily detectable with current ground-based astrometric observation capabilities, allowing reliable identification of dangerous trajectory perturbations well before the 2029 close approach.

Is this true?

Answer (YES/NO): NO